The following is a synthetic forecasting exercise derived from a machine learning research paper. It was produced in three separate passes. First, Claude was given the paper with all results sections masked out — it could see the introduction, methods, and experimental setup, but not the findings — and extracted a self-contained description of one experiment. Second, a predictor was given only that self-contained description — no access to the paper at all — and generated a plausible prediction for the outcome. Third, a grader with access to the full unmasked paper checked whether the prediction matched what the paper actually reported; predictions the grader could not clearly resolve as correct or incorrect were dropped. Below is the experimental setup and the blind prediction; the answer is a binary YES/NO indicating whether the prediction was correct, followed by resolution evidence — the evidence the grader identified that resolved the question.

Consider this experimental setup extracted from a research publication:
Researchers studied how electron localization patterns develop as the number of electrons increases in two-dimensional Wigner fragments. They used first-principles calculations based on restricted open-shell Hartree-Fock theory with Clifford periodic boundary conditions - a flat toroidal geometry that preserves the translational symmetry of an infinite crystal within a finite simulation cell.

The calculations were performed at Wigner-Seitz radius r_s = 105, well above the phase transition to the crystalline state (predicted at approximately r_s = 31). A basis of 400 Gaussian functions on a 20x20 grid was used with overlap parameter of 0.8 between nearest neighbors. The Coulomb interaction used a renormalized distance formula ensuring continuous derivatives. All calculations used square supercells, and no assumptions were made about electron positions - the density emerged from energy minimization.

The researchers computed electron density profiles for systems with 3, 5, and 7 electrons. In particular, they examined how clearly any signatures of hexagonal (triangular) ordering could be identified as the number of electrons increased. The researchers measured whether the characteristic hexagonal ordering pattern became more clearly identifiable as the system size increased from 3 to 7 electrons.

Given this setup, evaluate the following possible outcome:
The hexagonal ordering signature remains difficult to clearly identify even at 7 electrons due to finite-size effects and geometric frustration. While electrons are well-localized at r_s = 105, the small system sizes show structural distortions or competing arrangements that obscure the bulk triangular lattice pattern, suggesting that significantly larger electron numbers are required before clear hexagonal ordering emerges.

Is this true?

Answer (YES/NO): NO